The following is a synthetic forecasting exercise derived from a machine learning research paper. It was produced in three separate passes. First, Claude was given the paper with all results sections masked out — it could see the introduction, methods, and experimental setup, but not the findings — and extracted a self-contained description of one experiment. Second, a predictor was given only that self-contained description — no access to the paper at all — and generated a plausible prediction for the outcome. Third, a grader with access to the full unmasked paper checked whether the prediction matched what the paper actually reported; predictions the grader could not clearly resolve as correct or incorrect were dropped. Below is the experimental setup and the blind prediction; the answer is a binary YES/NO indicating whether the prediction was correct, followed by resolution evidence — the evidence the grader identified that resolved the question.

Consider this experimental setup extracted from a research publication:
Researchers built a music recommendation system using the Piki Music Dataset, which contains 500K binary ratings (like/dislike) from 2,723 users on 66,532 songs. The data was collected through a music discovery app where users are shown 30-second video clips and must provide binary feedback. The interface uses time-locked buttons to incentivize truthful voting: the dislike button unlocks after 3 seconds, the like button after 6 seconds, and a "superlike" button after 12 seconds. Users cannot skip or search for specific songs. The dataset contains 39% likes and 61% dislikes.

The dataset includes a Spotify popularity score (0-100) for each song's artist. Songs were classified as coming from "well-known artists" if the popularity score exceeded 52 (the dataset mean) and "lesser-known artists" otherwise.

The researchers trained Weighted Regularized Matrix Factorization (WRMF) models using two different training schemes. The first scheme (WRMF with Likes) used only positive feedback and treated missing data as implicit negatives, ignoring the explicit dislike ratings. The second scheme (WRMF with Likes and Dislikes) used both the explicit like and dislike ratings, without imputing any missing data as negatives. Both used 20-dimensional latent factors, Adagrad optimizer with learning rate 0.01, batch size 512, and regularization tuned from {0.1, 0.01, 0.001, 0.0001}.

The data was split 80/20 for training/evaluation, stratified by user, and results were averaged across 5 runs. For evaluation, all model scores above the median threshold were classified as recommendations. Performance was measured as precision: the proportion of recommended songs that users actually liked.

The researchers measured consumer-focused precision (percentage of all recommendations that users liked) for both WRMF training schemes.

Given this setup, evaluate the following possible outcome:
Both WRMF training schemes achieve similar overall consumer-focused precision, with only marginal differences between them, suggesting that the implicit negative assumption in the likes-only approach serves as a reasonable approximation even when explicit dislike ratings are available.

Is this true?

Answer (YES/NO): NO